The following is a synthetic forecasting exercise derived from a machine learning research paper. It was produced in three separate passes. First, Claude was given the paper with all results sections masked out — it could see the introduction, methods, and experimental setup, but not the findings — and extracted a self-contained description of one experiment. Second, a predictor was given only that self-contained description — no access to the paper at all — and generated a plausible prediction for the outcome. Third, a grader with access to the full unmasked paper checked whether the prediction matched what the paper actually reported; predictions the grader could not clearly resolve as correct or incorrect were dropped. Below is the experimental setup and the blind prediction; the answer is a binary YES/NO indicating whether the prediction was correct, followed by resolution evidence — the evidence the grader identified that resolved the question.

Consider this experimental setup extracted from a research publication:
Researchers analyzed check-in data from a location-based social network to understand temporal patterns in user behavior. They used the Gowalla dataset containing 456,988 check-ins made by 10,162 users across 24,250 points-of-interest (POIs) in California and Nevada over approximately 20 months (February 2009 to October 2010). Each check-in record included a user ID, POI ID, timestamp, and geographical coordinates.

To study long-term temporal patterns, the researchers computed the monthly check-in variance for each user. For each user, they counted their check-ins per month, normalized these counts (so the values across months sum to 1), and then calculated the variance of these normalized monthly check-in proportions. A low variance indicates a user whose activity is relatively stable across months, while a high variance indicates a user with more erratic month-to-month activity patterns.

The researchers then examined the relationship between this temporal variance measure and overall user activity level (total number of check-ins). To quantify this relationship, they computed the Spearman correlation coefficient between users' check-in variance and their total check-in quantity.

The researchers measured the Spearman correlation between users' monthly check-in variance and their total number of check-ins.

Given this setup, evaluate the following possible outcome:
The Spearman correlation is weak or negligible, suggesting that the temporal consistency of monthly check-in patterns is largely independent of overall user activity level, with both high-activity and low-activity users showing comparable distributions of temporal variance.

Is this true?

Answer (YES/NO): NO